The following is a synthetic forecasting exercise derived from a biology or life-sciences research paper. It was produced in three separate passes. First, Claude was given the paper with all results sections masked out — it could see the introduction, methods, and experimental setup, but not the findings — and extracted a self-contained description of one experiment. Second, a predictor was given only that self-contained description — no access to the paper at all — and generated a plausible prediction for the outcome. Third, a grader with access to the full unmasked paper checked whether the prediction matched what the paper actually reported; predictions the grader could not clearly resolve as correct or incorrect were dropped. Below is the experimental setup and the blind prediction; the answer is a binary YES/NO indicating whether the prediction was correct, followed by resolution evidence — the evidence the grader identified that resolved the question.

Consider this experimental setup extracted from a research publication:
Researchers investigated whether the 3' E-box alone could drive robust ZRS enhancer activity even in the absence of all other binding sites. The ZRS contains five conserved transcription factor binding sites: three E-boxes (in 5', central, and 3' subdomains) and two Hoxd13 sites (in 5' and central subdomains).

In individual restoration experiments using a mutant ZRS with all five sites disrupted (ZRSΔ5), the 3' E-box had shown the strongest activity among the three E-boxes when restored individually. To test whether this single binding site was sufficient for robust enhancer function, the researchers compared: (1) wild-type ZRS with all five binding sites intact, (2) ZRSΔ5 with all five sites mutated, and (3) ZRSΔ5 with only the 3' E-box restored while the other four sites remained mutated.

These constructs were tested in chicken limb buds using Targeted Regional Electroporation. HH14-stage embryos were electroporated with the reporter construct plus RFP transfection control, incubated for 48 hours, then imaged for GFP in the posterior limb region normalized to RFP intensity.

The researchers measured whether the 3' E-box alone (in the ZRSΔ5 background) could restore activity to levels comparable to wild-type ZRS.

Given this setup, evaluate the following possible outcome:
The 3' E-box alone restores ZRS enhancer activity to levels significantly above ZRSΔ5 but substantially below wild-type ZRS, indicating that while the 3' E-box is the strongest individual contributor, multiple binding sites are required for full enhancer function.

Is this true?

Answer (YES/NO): NO